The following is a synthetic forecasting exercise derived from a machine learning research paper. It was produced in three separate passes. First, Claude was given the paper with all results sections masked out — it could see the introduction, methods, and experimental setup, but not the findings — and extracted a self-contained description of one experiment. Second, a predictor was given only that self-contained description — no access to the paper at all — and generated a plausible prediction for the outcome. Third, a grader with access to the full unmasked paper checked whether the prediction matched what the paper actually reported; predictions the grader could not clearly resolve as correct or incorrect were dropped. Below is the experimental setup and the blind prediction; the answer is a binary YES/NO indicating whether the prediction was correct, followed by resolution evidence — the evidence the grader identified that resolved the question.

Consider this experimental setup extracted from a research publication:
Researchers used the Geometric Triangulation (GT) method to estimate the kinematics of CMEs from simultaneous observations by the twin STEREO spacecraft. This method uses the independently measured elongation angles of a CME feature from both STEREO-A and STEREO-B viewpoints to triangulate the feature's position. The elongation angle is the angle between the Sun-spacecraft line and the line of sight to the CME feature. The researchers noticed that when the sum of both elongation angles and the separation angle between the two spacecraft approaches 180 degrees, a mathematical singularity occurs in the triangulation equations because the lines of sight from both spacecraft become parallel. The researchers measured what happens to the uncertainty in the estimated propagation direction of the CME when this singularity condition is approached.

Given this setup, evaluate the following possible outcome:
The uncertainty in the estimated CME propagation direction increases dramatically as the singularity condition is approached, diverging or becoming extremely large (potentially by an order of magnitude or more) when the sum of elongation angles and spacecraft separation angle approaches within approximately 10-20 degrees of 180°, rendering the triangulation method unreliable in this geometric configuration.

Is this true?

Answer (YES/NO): YES